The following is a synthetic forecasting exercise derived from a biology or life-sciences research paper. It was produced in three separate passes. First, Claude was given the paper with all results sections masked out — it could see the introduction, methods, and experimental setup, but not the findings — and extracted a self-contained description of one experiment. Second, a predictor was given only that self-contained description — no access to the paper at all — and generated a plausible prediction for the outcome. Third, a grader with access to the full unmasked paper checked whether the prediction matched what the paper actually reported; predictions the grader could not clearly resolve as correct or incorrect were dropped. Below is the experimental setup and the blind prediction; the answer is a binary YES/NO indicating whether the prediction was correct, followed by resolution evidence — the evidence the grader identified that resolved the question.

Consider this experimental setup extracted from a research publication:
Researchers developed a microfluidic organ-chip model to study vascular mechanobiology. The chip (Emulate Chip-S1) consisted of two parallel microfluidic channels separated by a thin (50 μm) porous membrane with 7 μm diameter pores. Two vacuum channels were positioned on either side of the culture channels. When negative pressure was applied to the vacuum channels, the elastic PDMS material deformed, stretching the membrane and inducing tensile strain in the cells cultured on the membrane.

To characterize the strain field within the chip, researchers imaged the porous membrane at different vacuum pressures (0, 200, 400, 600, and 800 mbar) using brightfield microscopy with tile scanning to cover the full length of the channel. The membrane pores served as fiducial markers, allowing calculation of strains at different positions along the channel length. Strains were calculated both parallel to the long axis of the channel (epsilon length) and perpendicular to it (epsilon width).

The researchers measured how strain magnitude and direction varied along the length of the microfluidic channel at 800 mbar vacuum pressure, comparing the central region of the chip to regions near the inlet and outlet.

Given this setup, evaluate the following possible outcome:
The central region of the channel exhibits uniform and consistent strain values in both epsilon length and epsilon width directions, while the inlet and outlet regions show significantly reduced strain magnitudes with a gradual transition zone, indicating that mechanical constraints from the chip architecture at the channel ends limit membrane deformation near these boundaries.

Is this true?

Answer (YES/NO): NO